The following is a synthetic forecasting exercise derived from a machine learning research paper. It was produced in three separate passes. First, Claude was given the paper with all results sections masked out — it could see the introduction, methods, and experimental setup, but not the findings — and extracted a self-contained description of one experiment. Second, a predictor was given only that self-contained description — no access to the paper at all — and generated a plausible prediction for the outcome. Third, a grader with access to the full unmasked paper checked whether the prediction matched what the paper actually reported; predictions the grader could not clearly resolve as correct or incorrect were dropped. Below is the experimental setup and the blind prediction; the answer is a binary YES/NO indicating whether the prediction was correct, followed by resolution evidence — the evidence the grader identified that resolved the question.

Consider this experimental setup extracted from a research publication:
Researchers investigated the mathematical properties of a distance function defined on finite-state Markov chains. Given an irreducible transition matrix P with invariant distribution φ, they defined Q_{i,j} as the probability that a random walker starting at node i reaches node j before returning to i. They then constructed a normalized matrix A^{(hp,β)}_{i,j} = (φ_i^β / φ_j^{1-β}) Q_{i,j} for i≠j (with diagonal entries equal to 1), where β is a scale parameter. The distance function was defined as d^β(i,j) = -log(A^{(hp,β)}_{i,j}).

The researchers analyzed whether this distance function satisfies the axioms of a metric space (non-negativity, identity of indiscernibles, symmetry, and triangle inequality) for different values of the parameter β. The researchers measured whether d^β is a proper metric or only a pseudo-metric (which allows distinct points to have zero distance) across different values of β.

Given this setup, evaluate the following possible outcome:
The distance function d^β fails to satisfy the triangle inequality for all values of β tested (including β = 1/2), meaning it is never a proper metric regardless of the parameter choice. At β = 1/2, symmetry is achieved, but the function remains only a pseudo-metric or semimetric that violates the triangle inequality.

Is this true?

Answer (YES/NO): NO